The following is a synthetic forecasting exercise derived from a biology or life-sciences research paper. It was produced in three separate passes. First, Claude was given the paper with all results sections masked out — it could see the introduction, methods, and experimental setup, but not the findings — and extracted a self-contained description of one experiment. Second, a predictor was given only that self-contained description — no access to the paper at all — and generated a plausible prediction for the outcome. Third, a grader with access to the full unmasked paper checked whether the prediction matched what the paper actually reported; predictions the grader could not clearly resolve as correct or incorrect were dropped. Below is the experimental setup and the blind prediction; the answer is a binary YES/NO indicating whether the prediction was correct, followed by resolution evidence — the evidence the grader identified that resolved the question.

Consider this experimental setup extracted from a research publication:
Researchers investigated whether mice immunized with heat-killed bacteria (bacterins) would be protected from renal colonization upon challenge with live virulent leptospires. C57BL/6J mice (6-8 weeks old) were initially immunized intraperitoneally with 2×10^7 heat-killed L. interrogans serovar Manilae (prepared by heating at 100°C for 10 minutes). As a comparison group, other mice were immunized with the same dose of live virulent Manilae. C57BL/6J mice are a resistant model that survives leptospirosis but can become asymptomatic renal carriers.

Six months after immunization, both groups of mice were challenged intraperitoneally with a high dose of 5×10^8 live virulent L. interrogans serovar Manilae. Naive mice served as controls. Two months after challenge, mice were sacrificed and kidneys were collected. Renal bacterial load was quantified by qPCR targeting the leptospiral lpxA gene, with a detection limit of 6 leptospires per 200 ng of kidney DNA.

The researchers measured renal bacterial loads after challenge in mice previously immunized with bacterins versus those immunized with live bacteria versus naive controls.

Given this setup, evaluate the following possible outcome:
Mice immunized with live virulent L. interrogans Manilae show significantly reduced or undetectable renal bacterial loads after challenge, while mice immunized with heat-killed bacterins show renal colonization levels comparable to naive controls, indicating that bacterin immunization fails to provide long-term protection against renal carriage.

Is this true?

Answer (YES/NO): NO